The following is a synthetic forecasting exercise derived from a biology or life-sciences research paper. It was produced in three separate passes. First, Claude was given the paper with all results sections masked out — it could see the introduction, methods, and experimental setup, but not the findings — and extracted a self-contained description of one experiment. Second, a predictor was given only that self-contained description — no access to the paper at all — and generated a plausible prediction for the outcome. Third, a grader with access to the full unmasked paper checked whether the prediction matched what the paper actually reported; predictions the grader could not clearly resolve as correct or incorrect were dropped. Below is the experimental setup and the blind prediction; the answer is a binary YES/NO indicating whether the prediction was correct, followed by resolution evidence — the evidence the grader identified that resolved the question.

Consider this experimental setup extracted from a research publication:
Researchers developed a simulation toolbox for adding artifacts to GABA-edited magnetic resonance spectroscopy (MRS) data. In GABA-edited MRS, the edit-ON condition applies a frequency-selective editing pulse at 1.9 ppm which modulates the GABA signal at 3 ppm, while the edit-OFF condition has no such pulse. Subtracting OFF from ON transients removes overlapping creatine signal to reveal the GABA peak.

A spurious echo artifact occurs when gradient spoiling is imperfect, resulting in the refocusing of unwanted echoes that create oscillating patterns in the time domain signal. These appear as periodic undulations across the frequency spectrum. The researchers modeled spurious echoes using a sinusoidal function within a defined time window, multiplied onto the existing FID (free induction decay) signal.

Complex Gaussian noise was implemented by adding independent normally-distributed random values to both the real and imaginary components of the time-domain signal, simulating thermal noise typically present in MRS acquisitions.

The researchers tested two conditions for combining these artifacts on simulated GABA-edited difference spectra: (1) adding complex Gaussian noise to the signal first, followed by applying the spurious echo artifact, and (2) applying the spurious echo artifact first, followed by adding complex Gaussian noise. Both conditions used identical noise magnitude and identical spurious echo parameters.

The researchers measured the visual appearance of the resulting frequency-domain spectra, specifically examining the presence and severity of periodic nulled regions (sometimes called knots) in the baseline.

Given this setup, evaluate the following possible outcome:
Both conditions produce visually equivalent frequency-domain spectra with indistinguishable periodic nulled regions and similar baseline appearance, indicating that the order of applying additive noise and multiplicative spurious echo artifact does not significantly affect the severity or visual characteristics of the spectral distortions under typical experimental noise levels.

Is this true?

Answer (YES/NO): NO